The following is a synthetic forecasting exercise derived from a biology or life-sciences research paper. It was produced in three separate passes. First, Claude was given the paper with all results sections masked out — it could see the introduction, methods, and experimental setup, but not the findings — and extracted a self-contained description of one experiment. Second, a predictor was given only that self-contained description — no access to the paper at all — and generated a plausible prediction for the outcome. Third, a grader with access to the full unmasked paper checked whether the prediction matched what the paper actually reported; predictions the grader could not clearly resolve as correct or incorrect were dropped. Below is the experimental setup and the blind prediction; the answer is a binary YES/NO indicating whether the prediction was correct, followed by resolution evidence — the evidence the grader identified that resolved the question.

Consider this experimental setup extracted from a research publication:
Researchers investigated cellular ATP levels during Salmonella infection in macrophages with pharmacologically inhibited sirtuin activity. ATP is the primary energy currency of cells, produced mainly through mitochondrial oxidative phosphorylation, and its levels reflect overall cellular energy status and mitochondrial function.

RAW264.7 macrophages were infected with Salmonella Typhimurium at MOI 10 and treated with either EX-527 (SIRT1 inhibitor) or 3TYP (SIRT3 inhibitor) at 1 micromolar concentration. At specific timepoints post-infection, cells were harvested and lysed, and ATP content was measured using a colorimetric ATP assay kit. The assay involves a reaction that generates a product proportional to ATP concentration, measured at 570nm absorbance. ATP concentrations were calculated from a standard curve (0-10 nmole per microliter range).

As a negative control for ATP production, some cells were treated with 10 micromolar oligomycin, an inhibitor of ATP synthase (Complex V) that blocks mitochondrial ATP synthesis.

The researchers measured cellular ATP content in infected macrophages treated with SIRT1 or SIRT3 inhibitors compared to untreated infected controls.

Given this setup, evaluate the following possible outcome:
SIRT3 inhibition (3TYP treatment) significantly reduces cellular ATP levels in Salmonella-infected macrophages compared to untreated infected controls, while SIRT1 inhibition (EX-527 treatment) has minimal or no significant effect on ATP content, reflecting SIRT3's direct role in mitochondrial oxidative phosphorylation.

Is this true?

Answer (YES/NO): NO